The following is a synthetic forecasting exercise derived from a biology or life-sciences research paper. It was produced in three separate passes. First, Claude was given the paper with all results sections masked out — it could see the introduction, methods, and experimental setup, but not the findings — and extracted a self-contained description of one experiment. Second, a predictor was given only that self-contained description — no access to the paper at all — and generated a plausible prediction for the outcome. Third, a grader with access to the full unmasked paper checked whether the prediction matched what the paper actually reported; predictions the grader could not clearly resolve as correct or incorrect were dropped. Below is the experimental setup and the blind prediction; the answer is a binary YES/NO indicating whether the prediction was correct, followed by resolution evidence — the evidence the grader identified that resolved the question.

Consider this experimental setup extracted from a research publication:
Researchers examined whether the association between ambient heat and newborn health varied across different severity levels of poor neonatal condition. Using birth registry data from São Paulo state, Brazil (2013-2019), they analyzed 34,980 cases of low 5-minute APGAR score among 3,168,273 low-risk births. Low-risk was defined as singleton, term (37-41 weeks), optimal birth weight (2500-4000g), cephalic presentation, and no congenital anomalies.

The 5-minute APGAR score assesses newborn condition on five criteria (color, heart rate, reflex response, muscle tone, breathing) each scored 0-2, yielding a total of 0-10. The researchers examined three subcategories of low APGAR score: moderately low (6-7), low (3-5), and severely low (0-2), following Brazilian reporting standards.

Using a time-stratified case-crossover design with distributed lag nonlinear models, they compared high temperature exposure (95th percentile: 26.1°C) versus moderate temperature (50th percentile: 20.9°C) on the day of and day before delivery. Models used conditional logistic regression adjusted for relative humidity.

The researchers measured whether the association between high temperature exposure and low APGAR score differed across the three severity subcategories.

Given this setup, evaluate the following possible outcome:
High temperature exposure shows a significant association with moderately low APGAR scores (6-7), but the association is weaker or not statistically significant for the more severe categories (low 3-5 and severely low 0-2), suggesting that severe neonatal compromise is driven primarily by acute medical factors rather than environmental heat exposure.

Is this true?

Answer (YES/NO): YES